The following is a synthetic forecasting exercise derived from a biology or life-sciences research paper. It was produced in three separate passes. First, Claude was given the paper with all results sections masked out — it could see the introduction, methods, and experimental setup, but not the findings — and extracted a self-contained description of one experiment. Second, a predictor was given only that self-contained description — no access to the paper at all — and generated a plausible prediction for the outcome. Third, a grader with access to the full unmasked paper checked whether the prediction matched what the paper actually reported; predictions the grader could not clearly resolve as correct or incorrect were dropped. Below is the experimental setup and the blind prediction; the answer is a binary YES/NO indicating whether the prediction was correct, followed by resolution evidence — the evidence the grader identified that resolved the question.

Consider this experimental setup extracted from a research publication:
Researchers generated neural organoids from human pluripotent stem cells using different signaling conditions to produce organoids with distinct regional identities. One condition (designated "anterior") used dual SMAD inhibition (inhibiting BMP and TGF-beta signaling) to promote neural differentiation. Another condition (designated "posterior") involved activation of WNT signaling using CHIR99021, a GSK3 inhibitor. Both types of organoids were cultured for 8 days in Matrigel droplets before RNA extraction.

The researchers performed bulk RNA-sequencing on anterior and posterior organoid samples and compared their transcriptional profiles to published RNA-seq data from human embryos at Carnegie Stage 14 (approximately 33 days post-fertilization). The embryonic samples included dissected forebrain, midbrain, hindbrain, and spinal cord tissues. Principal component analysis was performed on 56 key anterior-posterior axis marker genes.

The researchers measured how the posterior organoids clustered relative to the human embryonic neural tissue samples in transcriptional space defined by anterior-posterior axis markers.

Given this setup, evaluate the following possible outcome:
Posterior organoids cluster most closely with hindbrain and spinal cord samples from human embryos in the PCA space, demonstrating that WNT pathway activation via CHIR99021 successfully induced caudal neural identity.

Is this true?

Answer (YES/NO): NO